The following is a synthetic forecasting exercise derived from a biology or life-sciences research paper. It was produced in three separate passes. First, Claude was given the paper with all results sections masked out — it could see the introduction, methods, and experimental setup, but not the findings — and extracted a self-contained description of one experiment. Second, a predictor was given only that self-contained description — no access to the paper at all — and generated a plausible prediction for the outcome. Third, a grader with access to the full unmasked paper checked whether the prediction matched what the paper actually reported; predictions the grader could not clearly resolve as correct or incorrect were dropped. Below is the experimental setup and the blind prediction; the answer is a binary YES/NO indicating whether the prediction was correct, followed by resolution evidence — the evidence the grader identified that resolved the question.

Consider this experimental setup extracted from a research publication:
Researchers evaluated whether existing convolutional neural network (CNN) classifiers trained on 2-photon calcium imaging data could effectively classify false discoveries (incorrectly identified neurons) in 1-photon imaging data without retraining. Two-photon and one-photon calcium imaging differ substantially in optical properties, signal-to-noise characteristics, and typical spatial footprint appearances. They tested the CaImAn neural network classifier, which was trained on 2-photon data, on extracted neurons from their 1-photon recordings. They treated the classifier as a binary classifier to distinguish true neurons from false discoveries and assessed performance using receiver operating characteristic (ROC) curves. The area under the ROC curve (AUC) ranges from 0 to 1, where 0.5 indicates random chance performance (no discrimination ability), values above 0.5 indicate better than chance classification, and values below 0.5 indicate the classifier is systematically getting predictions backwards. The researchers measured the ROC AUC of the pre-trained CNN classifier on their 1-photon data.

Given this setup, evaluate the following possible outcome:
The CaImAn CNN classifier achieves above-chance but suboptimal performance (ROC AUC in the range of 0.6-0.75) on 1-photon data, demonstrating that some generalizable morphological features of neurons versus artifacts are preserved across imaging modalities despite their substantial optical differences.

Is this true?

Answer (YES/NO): NO